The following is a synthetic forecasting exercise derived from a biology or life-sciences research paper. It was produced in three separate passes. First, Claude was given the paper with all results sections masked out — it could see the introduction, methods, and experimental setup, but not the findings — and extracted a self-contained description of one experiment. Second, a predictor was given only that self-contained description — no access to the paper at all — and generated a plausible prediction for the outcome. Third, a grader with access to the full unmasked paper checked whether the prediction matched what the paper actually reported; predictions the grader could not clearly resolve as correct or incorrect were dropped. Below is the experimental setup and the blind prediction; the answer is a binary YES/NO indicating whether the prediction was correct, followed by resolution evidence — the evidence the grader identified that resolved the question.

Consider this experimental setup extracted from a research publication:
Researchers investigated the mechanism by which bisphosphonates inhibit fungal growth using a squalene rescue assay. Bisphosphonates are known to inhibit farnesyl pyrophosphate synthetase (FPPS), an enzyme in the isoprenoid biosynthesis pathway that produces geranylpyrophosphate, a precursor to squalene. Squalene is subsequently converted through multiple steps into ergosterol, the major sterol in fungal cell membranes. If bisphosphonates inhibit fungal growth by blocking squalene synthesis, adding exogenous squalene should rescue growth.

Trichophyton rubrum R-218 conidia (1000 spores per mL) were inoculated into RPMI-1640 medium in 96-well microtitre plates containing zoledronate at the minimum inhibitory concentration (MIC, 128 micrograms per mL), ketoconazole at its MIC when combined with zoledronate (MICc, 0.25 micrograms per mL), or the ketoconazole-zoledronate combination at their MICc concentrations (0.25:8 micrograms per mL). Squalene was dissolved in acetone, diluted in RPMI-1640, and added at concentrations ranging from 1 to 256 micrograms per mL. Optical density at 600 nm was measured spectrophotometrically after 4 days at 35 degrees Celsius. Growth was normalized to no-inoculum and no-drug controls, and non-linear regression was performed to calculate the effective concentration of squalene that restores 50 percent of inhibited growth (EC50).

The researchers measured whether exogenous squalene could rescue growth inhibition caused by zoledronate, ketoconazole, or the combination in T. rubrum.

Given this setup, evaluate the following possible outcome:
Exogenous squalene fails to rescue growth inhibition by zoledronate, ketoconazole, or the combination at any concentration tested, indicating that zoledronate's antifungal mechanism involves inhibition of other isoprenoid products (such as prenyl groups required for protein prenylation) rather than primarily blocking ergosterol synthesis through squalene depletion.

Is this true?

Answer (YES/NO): NO